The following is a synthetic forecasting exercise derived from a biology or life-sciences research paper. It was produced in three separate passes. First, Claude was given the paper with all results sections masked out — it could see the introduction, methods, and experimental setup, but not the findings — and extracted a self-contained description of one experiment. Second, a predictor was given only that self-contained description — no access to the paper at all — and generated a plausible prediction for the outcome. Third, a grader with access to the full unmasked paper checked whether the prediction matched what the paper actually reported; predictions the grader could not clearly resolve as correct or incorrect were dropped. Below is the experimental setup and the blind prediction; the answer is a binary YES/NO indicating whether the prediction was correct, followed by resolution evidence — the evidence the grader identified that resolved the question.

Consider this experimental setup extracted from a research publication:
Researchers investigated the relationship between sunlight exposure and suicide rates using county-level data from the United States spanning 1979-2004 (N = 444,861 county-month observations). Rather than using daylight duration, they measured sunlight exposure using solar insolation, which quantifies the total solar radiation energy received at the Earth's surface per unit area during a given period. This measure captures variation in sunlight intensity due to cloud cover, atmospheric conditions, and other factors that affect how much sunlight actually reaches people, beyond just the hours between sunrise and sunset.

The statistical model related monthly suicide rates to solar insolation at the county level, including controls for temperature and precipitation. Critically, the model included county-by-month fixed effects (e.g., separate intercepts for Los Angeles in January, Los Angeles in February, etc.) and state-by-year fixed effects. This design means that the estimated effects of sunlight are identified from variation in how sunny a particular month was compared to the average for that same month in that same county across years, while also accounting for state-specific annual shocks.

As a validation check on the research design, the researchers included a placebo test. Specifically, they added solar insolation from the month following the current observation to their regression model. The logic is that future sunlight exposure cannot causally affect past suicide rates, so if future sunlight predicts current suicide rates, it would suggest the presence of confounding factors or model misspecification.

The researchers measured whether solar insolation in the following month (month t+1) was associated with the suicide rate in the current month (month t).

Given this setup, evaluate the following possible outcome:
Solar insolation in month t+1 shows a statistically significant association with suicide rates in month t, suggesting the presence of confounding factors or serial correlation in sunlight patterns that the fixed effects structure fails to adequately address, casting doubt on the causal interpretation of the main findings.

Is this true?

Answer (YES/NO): NO